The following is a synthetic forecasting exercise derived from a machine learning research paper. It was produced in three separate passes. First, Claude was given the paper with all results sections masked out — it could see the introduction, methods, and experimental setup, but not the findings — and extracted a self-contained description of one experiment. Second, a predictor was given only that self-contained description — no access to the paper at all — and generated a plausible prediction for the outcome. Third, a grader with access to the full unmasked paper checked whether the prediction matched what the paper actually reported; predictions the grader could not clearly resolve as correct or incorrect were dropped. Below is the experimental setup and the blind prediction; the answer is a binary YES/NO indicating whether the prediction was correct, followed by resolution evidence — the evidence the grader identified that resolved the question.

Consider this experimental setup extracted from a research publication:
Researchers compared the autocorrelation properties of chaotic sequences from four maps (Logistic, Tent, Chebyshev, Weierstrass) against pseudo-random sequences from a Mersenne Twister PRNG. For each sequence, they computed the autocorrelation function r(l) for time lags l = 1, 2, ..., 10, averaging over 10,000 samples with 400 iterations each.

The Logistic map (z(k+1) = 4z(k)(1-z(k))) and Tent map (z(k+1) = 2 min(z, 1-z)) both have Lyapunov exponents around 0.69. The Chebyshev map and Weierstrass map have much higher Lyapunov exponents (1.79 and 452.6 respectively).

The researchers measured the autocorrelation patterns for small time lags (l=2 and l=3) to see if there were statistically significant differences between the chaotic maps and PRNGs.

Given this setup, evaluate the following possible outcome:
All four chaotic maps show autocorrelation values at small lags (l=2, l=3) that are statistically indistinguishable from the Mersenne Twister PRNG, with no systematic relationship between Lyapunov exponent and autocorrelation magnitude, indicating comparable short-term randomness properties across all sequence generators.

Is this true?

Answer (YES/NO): NO